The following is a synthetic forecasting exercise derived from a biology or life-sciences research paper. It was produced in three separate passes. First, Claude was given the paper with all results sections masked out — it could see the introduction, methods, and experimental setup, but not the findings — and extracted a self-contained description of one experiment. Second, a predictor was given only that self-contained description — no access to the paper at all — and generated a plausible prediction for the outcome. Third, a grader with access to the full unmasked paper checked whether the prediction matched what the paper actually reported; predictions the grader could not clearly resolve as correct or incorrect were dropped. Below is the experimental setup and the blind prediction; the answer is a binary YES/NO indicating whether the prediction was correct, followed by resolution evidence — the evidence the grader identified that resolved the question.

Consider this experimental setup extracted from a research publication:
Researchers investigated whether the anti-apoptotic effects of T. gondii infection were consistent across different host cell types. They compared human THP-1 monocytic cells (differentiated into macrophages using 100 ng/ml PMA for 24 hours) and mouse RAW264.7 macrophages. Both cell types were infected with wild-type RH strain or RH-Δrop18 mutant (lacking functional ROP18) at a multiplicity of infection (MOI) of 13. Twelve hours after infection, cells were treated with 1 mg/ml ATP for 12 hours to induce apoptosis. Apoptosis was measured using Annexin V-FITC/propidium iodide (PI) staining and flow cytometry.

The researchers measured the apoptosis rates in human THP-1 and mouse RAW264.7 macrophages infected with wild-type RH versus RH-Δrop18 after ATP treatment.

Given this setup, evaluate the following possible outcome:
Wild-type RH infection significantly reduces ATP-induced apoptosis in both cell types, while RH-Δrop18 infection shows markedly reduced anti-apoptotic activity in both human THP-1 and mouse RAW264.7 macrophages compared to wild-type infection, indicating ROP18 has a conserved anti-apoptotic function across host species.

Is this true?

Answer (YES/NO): NO